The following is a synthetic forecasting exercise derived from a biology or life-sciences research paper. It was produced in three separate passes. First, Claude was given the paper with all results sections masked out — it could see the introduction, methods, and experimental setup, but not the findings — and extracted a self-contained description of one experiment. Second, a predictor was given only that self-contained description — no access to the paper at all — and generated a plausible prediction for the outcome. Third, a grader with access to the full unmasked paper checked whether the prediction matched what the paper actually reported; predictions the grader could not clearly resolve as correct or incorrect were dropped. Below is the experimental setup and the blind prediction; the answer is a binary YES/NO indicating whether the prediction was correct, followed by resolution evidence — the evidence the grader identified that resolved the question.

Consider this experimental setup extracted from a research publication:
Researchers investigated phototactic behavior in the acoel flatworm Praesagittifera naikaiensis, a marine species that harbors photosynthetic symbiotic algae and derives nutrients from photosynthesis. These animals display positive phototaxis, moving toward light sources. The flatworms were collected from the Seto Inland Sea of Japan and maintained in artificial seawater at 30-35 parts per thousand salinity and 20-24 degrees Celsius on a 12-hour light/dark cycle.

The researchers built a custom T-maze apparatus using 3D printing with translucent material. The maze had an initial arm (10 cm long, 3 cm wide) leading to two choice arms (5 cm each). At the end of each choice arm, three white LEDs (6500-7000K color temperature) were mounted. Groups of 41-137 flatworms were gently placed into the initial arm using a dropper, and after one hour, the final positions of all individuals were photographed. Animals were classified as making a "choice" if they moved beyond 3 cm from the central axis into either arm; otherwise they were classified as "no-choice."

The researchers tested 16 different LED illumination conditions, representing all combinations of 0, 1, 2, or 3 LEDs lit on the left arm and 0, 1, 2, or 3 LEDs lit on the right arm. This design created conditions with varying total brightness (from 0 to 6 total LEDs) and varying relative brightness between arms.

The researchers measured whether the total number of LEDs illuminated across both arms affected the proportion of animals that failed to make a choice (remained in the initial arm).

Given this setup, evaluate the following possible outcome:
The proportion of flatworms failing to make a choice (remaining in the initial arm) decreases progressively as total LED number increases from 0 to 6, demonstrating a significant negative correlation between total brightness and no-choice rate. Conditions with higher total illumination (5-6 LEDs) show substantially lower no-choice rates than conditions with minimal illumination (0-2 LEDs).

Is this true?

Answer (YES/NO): NO